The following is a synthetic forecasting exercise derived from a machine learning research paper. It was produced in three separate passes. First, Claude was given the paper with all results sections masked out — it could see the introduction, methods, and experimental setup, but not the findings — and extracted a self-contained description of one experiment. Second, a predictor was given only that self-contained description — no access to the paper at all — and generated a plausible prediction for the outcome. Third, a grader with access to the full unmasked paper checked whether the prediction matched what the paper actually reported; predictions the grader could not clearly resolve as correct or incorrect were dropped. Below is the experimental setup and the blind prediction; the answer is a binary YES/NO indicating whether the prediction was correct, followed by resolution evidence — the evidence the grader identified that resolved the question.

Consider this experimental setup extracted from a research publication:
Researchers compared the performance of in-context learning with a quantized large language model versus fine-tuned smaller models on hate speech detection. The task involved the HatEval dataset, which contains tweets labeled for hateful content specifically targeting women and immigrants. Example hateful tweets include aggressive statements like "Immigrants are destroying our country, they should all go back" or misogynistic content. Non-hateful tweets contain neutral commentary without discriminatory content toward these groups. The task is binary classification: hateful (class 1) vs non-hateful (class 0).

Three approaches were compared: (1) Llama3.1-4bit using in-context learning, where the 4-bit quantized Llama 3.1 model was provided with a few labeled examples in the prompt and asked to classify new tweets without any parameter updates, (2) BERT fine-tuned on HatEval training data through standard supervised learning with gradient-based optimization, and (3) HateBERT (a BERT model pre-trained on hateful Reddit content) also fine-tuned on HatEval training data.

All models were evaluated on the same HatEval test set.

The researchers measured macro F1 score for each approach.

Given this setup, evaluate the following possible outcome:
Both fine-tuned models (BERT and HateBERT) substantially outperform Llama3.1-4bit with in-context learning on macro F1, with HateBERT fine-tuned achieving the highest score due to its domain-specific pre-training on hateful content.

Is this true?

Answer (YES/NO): NO